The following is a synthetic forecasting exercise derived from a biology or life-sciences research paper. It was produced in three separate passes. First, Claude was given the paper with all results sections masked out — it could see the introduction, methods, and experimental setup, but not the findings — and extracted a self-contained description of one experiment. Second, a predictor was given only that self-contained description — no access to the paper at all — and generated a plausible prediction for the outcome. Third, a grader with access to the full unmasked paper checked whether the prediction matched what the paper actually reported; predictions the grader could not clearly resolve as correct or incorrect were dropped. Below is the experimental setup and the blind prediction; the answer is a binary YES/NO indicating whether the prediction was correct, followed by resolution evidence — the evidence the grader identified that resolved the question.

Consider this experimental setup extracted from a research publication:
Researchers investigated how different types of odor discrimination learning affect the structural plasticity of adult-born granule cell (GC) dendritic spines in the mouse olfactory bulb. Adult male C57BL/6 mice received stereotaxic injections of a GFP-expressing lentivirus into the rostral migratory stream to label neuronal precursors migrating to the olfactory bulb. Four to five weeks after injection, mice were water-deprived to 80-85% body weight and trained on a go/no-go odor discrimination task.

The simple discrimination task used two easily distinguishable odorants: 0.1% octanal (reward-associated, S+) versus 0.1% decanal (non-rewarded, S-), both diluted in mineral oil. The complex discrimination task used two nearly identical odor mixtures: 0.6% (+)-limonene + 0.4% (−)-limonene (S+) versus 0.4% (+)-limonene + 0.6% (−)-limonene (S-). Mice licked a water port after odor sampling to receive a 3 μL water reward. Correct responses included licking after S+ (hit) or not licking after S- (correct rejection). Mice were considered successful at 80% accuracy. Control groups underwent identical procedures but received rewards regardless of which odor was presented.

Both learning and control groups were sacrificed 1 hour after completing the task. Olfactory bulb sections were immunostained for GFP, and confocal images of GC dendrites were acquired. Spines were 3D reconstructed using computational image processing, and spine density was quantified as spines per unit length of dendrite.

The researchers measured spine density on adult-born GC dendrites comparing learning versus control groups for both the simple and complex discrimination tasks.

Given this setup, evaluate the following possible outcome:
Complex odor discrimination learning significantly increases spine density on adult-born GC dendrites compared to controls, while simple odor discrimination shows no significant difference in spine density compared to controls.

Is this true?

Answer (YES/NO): YES